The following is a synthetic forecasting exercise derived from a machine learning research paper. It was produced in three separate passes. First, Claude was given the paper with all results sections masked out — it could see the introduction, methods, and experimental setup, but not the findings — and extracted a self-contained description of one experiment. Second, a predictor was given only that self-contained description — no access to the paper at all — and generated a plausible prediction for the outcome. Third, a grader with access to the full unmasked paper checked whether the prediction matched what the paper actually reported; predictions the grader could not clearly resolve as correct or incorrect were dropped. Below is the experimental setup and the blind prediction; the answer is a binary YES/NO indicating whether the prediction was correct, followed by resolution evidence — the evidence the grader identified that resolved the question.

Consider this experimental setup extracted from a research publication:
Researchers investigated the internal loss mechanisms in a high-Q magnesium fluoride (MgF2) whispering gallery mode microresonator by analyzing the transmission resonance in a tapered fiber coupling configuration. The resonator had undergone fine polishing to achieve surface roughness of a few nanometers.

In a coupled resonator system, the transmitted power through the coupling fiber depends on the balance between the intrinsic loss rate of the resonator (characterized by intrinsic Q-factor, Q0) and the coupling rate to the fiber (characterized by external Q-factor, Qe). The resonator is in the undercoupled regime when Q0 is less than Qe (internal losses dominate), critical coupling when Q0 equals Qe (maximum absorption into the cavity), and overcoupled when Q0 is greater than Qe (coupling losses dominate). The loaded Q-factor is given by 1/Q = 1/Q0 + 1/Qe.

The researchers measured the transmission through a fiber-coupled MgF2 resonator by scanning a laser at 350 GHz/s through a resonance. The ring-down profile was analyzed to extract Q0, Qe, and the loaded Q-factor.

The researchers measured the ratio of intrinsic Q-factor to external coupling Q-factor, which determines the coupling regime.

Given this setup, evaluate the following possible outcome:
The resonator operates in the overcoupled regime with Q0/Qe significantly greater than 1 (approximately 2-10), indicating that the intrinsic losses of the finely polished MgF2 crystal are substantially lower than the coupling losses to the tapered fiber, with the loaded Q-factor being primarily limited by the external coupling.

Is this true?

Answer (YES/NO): NO